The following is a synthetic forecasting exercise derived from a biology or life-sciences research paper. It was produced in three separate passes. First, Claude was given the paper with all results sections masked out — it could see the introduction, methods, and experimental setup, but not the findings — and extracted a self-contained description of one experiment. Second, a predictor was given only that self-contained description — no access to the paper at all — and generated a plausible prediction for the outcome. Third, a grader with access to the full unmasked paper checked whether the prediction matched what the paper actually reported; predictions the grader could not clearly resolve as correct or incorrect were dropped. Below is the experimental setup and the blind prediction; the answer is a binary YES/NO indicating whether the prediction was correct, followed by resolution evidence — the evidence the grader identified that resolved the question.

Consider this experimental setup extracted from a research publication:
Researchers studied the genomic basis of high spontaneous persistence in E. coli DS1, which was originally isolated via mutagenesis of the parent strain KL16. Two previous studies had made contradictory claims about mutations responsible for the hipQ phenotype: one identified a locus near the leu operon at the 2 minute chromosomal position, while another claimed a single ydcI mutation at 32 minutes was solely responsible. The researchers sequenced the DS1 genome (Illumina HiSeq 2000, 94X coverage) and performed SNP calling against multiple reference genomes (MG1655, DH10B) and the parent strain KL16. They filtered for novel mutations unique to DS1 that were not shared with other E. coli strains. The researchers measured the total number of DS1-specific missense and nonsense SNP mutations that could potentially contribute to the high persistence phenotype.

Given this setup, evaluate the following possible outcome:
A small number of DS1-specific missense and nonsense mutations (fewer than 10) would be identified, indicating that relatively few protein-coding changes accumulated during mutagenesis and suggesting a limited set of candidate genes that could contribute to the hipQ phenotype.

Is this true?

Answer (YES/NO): NO